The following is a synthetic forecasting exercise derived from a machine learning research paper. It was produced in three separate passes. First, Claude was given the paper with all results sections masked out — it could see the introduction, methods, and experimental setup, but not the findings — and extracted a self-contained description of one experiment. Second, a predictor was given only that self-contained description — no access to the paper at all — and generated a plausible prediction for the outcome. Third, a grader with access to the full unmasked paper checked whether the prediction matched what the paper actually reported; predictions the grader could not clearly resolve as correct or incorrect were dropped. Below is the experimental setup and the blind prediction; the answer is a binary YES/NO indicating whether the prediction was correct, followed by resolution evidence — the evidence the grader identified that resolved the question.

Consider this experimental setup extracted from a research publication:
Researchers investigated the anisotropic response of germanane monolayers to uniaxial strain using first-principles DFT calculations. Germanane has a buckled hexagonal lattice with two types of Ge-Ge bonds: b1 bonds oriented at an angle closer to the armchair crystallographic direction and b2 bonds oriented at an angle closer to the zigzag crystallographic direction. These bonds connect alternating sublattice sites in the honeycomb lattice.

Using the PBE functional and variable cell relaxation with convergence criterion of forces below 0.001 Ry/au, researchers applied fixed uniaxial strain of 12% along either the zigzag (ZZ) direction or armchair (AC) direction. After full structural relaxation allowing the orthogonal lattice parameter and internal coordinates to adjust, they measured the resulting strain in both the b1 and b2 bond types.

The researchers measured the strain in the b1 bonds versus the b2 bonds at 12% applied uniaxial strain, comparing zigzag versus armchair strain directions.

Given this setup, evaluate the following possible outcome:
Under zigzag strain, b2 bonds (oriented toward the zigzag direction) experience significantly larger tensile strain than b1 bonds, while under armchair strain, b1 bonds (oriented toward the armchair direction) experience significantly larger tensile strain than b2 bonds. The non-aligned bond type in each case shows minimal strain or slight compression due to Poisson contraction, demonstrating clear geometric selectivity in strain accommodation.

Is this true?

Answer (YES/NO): NO